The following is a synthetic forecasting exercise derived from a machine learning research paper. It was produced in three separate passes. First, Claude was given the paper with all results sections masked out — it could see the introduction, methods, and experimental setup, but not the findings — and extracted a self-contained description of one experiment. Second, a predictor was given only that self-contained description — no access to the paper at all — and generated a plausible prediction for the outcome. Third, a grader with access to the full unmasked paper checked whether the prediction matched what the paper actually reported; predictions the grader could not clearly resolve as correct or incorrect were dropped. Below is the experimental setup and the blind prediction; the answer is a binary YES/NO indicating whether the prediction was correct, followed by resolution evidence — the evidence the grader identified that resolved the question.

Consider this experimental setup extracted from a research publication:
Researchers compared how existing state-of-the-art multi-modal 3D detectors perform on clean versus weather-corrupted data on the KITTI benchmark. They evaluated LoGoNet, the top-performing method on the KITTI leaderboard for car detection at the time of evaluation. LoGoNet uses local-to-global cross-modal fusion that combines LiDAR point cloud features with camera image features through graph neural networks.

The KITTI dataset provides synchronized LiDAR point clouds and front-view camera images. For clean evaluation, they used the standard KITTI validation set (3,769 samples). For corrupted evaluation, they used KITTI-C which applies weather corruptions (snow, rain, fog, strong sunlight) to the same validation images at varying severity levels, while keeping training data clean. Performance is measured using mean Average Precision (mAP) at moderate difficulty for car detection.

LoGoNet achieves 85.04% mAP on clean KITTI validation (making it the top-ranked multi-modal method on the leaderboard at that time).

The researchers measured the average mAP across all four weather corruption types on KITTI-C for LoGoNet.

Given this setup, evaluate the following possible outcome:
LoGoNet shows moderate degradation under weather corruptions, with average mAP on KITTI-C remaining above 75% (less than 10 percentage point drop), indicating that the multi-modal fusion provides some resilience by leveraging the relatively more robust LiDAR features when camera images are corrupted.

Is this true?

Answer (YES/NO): NO